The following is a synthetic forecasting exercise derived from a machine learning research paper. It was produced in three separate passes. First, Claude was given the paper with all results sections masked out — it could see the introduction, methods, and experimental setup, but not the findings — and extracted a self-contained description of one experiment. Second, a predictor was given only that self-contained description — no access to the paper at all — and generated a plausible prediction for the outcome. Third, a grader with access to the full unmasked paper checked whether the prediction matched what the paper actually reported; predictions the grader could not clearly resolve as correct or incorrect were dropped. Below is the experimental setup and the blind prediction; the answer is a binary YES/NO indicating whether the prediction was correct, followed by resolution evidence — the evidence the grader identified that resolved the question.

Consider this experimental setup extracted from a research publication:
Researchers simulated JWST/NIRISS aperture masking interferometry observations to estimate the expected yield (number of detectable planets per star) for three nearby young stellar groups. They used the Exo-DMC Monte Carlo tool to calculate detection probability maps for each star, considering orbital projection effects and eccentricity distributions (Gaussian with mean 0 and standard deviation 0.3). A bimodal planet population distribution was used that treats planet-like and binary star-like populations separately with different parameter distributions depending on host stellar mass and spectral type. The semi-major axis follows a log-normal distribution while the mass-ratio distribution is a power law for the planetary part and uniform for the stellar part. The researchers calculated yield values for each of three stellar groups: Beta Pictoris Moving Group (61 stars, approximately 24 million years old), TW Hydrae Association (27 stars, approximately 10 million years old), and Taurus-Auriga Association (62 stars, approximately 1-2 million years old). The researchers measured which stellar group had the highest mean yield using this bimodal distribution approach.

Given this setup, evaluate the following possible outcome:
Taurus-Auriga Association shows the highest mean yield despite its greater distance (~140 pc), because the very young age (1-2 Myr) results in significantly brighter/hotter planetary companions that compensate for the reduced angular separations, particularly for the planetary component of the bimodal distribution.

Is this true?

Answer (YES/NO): NO